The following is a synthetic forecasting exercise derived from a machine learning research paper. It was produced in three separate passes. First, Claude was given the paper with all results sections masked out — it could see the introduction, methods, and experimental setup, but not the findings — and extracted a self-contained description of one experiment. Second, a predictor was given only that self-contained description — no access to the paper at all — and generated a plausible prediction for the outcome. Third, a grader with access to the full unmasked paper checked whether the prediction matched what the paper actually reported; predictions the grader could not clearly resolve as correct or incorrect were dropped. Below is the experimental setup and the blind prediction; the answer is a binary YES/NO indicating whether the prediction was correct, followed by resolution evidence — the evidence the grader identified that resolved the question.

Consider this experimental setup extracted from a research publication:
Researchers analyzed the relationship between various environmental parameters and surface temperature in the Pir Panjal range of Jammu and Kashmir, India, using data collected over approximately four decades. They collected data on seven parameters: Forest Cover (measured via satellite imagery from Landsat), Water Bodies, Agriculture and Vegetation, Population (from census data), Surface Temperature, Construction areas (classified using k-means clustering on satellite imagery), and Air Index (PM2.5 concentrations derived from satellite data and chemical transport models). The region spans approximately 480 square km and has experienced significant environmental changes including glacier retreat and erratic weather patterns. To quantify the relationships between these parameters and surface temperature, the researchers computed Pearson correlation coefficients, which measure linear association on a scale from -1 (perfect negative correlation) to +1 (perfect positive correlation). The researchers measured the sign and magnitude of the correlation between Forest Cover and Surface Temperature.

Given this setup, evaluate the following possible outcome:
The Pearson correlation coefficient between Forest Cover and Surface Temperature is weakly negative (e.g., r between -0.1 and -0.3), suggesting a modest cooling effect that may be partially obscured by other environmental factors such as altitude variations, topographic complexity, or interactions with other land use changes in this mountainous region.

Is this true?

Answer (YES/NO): NO